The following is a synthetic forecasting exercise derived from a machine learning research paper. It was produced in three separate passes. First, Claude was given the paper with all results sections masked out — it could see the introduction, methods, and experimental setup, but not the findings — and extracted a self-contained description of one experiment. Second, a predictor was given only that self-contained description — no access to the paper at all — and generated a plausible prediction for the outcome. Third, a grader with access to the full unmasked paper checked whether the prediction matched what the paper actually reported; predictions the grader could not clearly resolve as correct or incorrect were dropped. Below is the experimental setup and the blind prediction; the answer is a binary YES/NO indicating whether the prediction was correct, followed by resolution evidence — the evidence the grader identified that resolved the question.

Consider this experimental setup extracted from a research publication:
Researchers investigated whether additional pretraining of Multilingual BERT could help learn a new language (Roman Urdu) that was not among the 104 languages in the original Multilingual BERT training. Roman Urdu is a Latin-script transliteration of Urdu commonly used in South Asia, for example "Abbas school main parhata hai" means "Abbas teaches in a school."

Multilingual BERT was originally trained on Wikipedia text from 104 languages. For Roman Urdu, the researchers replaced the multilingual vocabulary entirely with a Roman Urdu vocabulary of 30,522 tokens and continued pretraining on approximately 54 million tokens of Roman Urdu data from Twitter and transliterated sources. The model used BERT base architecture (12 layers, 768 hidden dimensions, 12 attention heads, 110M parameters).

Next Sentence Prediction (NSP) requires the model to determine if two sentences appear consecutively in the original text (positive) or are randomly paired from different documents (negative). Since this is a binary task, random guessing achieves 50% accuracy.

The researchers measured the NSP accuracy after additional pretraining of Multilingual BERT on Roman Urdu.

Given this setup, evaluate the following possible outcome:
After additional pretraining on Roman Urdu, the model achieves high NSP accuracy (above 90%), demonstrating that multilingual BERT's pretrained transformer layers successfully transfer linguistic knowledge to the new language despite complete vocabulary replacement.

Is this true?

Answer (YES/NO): YES